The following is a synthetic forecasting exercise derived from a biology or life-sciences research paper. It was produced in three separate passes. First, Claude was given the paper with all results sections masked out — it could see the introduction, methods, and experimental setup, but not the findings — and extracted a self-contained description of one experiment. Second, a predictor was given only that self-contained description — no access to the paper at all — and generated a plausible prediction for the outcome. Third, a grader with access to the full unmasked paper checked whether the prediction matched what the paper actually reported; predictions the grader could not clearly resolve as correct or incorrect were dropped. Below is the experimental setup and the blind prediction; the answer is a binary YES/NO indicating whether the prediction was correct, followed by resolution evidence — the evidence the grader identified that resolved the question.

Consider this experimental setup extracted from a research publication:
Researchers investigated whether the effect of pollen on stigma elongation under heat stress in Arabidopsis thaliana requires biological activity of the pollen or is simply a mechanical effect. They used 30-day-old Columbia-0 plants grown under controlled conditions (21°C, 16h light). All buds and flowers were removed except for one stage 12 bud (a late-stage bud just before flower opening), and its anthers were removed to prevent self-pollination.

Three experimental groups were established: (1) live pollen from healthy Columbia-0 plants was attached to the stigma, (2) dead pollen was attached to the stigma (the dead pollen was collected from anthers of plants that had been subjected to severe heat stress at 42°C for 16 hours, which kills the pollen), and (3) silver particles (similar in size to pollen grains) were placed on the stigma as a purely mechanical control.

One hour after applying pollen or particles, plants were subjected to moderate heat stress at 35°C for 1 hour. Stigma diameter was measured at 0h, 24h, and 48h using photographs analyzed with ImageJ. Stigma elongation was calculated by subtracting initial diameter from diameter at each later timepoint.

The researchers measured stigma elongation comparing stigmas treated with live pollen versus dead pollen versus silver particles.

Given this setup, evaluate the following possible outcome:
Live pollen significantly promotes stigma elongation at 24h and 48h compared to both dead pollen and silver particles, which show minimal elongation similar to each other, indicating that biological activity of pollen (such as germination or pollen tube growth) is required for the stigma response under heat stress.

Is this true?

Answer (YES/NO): NO